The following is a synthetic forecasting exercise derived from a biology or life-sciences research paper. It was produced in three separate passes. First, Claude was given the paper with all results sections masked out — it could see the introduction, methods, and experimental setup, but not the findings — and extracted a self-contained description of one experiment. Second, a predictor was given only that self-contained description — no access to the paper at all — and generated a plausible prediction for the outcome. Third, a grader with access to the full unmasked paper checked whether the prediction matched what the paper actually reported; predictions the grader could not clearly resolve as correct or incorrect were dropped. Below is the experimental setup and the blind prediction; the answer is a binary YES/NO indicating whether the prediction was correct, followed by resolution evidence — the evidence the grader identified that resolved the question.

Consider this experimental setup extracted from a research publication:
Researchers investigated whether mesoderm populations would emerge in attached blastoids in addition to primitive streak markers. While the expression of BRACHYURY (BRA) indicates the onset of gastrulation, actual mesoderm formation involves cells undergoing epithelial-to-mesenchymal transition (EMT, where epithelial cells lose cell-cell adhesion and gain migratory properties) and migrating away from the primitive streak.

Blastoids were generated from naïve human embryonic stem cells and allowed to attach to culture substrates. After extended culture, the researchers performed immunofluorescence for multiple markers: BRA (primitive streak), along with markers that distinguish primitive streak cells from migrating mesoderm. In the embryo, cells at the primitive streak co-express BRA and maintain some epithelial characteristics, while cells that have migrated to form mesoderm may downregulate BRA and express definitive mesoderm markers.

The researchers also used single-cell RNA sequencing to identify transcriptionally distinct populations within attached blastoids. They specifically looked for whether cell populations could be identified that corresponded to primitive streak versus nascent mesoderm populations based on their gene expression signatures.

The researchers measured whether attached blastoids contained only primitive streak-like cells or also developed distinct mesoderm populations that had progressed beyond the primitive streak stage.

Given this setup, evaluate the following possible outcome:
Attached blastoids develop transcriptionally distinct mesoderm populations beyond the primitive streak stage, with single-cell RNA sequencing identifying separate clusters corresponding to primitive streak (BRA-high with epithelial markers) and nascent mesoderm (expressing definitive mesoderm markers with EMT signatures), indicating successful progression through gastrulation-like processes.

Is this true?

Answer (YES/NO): YES